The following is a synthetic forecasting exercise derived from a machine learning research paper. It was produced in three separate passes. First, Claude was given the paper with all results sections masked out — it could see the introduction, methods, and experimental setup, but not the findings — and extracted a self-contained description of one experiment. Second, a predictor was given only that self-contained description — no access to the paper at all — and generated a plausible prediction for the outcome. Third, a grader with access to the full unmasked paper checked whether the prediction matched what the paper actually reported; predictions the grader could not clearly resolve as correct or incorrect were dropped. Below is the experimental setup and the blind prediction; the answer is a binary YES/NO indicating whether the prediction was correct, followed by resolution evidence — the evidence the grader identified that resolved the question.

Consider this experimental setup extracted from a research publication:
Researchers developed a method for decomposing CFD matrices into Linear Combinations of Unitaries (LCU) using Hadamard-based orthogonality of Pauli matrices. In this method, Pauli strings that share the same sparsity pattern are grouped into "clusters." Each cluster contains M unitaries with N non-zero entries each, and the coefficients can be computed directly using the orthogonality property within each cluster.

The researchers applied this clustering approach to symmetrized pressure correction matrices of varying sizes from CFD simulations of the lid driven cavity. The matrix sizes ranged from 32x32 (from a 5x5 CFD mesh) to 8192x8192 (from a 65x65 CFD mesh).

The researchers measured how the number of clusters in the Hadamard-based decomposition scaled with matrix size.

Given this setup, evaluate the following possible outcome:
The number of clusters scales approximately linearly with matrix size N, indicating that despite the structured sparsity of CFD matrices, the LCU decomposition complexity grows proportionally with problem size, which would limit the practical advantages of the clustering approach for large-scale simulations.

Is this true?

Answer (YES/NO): NO